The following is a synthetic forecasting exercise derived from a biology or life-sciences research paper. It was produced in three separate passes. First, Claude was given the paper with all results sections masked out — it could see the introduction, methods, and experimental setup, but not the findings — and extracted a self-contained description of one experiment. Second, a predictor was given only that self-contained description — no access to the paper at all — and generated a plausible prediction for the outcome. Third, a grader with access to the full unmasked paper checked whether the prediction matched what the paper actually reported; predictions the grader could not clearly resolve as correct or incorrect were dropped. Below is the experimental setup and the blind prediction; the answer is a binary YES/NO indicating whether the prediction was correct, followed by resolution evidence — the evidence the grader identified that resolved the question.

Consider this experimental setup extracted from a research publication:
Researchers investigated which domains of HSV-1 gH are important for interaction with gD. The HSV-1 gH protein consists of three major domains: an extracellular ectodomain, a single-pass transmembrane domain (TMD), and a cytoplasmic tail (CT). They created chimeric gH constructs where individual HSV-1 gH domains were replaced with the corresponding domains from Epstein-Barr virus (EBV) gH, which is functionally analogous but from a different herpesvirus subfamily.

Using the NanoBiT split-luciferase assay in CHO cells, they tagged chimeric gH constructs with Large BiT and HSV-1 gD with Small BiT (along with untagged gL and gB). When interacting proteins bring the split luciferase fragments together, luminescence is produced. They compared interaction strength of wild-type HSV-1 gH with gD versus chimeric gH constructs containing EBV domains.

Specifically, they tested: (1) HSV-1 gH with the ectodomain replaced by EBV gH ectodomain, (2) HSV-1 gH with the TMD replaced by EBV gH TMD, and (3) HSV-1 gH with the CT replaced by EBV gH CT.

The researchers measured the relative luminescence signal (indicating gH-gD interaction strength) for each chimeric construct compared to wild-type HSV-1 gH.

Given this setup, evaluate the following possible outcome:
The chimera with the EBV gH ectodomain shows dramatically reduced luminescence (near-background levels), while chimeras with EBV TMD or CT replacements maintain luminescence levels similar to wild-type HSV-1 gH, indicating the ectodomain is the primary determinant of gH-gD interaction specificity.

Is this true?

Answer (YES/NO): NO